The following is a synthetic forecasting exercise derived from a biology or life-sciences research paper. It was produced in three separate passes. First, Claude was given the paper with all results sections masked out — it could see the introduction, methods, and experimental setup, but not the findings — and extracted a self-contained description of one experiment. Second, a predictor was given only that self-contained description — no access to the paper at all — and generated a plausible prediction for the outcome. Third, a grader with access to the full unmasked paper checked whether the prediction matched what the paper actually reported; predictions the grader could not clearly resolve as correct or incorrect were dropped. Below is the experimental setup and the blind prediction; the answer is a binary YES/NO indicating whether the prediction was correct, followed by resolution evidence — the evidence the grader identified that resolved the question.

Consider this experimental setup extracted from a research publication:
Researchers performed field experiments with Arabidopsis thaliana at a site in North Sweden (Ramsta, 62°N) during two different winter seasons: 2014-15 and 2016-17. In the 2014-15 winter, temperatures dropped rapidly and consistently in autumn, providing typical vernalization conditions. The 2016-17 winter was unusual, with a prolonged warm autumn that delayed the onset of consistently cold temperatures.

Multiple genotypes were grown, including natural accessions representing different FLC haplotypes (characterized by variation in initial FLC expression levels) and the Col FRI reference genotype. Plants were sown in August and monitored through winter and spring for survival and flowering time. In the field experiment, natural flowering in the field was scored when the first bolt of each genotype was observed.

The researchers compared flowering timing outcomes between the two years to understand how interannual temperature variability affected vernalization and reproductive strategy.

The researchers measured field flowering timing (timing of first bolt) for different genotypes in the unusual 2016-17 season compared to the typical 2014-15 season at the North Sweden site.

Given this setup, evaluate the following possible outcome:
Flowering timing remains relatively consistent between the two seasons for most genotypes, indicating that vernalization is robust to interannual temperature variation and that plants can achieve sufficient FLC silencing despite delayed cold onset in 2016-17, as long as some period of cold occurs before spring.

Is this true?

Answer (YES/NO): NO